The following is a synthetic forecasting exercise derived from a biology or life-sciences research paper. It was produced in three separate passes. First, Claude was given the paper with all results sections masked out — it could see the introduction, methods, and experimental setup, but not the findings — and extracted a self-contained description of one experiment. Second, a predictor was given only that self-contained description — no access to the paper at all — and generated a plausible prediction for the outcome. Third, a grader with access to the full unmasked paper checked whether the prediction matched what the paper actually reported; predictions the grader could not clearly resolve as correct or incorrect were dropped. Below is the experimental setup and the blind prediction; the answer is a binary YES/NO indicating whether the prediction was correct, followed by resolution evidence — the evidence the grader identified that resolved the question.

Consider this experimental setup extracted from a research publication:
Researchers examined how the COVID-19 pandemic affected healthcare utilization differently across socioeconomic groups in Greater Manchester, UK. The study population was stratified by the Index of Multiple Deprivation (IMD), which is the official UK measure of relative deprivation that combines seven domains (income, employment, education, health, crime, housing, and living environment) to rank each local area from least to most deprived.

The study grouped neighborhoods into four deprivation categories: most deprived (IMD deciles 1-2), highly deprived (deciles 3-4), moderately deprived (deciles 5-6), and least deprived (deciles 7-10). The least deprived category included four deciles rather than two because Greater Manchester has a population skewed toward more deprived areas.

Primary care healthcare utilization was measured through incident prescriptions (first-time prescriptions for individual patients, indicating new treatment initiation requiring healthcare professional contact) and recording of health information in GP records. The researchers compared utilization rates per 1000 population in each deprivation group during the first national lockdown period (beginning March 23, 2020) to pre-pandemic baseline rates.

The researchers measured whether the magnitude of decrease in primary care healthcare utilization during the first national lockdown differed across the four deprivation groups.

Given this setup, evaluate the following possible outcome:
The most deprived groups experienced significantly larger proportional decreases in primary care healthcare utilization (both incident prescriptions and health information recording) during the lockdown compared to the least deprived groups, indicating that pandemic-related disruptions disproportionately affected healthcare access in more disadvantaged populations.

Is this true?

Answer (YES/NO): NO